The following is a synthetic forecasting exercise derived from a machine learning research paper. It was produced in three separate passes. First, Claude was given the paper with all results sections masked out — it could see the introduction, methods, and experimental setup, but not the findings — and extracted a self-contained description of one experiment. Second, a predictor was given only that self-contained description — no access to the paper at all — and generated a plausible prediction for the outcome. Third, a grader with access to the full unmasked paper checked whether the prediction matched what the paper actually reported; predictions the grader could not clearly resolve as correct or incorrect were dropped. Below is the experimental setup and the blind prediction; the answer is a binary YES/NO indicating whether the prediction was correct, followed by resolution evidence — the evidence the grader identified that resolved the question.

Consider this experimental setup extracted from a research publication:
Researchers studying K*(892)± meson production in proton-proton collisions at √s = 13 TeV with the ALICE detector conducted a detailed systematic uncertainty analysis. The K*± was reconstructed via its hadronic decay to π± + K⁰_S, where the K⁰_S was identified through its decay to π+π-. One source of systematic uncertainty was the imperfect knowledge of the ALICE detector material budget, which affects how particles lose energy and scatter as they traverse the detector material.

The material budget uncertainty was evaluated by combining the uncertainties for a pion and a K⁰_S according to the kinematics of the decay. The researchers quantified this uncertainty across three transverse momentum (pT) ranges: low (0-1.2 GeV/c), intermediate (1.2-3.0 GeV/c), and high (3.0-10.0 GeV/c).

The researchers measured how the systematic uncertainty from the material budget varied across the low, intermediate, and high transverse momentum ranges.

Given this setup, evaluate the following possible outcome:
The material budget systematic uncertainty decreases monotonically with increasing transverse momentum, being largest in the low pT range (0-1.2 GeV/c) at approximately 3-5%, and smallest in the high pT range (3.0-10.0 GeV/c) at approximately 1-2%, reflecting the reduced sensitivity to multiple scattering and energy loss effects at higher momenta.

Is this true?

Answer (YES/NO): NO